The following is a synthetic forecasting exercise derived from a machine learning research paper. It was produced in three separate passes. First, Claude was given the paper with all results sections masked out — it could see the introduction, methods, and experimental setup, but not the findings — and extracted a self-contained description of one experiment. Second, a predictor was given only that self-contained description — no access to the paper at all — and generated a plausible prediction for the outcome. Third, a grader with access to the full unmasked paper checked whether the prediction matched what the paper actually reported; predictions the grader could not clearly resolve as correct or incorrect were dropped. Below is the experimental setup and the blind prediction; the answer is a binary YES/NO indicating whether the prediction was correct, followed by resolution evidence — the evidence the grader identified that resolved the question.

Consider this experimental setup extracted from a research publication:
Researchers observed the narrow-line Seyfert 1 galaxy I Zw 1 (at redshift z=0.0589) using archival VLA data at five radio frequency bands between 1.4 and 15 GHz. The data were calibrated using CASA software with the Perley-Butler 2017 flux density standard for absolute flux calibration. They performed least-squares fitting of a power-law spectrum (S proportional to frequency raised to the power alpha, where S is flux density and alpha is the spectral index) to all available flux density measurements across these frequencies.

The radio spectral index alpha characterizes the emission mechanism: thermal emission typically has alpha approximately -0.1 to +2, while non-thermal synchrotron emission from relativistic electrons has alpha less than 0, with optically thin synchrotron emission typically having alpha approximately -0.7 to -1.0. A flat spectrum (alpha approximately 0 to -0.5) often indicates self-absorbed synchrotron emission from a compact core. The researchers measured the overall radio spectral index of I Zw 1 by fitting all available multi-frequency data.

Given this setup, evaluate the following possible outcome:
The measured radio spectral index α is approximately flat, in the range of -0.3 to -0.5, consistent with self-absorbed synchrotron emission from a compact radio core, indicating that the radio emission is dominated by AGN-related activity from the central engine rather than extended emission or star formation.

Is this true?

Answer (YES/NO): NO